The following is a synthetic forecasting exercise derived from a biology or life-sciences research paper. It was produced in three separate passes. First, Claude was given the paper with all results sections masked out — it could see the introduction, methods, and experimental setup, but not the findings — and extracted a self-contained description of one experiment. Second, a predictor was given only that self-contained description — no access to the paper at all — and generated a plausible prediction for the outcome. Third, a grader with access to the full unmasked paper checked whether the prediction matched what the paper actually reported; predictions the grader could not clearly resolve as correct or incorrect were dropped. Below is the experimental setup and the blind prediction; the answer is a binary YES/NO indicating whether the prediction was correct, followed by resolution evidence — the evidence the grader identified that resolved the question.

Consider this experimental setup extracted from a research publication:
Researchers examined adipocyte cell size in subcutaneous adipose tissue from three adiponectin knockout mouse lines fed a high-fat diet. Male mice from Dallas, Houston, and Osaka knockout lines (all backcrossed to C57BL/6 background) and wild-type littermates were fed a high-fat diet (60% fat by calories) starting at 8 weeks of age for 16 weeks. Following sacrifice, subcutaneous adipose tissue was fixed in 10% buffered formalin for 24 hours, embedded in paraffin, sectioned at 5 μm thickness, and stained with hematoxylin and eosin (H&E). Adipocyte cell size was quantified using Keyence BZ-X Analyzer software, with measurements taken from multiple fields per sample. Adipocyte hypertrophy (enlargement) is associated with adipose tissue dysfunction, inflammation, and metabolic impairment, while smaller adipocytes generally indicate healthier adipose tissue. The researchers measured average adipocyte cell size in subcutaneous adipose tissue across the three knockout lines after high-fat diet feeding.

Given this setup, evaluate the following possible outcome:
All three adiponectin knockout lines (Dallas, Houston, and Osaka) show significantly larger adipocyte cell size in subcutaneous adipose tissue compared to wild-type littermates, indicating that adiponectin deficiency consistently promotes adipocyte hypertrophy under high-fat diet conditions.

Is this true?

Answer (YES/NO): NO